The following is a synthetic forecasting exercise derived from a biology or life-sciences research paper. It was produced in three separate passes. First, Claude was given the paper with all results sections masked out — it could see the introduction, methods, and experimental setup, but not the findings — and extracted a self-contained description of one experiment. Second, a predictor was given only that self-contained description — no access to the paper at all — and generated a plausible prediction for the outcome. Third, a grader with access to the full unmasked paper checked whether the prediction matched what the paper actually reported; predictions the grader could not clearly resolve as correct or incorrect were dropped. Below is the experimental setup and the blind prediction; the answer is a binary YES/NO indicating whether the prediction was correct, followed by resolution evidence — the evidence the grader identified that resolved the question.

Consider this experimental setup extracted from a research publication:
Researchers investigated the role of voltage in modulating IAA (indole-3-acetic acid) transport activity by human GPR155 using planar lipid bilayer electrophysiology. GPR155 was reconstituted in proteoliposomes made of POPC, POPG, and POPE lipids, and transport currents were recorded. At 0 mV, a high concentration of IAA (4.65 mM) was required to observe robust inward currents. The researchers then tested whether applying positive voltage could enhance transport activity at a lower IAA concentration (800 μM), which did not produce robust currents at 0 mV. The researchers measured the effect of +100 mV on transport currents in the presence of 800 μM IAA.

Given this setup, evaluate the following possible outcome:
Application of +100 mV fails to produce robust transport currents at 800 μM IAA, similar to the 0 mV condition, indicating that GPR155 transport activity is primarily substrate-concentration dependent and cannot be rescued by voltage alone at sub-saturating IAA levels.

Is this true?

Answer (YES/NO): NO